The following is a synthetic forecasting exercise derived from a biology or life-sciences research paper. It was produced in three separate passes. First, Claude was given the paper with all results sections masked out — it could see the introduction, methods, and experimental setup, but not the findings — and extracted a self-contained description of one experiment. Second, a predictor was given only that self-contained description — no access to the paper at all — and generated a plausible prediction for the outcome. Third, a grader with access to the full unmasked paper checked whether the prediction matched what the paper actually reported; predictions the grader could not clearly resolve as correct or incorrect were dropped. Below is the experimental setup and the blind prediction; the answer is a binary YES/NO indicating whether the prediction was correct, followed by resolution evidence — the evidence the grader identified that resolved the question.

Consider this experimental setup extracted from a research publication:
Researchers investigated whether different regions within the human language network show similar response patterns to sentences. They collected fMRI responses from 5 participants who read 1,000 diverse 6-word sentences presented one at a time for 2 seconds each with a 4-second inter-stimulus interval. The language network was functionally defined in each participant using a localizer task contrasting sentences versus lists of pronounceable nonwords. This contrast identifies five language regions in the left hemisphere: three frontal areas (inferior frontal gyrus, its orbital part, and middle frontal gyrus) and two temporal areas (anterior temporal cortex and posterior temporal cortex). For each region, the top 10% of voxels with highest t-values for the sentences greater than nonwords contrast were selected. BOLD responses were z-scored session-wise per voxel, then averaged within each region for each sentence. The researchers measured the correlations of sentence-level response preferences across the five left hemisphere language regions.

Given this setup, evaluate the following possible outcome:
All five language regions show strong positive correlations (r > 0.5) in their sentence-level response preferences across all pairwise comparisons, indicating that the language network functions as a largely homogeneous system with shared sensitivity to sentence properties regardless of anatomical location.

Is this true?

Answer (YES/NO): NO